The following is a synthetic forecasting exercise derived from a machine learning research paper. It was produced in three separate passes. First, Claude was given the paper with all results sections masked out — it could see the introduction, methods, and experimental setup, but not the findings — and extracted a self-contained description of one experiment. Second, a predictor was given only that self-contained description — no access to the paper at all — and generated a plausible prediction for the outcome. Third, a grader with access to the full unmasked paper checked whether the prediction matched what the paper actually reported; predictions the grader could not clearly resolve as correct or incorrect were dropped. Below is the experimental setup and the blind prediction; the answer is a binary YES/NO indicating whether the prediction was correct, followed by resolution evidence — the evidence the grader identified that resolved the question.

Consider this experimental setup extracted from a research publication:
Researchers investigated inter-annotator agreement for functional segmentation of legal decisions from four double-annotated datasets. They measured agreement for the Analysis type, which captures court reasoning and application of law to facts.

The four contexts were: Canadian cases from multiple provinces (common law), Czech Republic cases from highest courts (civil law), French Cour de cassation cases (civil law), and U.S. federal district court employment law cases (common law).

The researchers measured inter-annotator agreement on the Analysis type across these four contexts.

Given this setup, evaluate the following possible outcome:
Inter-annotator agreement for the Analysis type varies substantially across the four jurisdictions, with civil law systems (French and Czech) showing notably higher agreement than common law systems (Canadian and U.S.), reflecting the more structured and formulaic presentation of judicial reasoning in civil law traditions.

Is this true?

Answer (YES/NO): NO